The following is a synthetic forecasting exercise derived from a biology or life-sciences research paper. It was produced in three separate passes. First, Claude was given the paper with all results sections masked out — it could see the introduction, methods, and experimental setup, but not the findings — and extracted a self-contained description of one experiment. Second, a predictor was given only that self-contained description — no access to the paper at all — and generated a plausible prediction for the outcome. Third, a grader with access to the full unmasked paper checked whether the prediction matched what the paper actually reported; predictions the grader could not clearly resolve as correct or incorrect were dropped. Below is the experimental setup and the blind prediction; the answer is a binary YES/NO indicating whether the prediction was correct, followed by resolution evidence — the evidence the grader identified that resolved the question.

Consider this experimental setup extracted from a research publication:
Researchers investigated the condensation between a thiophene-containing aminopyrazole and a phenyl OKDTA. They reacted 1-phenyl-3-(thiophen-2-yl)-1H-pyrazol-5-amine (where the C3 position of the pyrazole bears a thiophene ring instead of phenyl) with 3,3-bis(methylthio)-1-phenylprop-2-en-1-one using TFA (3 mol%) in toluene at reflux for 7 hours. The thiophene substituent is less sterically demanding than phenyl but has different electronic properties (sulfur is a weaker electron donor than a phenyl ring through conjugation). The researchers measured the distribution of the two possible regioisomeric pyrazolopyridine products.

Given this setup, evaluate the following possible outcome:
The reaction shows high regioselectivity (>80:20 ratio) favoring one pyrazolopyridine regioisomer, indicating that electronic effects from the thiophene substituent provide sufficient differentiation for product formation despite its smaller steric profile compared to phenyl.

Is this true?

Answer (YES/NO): NO